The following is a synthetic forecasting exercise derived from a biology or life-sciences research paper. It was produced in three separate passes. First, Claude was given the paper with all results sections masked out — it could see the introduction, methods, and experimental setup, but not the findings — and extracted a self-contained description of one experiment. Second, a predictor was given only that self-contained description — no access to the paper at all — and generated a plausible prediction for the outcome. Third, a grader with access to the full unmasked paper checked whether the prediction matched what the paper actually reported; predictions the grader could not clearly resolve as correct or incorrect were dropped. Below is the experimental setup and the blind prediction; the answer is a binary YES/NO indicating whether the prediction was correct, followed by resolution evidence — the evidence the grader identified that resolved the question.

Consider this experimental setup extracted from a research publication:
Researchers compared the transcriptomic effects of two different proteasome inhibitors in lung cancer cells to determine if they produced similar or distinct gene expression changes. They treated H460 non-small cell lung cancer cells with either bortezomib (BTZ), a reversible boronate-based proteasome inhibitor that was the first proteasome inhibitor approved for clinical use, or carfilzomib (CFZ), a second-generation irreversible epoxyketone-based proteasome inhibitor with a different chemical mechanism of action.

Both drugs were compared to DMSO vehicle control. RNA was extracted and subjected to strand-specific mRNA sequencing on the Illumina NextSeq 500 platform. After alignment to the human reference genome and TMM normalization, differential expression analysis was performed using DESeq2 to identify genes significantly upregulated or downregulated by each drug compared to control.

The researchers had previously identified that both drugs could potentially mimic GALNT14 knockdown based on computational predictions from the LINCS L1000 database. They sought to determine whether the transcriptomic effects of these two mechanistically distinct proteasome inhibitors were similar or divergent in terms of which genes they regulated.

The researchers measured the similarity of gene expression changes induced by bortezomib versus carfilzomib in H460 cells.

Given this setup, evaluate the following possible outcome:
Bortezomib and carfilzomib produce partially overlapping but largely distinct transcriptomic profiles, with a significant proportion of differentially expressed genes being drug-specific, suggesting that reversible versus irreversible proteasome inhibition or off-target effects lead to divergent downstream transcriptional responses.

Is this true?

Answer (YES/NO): YES